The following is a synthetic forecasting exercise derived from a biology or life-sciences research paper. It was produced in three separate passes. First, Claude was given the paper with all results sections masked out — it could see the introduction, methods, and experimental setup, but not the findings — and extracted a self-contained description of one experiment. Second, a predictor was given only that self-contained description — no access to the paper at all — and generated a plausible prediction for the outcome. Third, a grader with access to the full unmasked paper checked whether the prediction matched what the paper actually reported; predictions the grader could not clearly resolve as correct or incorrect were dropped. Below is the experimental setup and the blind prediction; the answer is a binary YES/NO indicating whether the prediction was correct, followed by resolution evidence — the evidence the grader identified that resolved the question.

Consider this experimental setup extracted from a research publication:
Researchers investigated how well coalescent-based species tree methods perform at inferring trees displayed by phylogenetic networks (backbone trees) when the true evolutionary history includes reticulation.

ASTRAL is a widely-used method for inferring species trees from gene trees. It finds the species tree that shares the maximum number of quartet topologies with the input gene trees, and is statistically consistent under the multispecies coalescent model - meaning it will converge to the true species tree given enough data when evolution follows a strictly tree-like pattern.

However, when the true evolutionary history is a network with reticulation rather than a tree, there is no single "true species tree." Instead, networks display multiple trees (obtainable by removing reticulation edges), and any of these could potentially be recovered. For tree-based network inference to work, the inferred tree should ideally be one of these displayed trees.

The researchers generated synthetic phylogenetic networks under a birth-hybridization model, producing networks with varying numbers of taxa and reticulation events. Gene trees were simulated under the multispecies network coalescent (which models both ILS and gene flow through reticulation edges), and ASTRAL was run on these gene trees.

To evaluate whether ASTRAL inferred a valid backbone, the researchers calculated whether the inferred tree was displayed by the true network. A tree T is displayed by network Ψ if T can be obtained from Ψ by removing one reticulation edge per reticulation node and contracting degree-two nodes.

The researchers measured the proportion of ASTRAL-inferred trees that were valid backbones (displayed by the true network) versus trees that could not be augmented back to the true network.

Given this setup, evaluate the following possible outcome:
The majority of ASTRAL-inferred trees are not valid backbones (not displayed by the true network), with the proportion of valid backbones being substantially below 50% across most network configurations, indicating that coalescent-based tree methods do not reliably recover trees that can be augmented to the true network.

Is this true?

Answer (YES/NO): NO